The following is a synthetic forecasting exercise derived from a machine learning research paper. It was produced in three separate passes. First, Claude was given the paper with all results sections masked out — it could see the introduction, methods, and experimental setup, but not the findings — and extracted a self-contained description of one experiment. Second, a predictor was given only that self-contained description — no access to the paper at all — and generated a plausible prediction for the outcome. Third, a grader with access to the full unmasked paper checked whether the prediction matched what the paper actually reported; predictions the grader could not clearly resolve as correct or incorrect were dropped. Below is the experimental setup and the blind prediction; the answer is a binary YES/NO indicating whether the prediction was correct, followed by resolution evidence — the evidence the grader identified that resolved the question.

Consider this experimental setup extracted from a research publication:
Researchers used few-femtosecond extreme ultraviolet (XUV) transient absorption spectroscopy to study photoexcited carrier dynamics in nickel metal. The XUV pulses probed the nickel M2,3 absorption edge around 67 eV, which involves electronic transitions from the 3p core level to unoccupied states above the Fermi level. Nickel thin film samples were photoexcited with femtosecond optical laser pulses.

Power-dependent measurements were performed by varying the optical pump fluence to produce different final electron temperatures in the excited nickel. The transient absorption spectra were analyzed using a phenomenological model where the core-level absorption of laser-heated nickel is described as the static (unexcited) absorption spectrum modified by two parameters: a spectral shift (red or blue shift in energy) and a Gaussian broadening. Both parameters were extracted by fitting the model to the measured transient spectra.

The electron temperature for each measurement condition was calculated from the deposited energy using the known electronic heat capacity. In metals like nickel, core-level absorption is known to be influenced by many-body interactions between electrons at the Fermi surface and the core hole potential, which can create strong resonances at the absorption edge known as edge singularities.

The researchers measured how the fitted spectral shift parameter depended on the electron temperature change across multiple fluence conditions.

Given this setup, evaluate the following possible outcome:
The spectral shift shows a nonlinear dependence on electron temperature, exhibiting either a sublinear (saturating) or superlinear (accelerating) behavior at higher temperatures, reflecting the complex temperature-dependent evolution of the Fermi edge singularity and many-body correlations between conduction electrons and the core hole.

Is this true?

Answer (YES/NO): YES